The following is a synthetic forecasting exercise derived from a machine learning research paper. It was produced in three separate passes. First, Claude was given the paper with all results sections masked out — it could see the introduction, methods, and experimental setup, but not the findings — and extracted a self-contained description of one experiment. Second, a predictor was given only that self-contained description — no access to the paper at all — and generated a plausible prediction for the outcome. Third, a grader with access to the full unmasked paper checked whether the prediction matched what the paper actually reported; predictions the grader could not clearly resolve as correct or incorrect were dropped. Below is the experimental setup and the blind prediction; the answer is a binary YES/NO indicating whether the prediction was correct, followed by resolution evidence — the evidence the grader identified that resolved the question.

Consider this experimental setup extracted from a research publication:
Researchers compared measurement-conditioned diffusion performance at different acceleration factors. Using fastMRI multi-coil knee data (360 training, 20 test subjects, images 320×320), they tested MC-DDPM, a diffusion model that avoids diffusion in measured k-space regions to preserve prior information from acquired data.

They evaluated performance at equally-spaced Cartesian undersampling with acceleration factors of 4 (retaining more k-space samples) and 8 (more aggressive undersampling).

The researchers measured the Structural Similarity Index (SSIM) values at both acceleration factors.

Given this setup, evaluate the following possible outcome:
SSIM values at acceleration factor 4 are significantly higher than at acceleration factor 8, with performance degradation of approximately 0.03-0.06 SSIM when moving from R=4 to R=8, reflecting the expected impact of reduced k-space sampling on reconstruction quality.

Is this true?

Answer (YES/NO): YES